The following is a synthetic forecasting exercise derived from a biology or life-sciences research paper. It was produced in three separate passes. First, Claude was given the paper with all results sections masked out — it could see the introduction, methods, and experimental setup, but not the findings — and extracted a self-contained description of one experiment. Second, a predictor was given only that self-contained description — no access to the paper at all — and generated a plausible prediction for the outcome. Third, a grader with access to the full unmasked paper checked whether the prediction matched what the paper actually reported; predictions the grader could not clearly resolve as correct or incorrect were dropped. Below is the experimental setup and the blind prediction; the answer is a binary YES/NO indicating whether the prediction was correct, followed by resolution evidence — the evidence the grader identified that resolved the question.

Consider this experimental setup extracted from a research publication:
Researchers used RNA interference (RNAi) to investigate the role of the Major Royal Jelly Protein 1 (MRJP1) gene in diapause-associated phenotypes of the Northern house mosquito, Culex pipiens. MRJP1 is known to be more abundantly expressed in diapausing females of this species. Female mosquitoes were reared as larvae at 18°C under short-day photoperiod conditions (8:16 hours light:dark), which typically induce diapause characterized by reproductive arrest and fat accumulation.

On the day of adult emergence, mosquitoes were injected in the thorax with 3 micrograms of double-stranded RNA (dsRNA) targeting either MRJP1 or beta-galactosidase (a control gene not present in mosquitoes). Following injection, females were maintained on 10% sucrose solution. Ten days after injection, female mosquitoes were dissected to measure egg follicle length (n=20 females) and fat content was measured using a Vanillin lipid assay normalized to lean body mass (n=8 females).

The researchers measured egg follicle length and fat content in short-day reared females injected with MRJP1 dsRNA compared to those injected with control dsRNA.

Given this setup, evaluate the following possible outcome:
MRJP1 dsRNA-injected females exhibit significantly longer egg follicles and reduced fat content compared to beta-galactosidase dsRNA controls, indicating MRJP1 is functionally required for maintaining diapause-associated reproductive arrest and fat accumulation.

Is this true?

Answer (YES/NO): NO